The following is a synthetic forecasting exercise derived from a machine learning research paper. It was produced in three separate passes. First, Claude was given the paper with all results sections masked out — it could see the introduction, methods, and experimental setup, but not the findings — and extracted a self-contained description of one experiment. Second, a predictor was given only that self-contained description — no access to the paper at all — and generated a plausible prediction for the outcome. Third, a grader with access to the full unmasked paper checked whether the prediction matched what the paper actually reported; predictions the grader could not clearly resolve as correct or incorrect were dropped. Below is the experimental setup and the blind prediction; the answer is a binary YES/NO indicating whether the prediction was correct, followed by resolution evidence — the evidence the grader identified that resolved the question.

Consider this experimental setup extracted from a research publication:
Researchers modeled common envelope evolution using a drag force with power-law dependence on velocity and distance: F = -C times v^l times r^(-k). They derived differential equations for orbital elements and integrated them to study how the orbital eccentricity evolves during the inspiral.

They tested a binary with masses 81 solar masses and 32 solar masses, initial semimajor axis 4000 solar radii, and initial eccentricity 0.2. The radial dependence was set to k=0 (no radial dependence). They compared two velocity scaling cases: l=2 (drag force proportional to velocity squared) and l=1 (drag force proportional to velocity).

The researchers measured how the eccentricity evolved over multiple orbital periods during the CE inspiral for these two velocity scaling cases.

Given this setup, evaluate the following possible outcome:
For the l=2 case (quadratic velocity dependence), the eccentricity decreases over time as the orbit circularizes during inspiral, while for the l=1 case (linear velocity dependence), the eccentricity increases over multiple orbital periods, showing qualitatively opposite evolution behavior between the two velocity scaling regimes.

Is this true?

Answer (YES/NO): NO